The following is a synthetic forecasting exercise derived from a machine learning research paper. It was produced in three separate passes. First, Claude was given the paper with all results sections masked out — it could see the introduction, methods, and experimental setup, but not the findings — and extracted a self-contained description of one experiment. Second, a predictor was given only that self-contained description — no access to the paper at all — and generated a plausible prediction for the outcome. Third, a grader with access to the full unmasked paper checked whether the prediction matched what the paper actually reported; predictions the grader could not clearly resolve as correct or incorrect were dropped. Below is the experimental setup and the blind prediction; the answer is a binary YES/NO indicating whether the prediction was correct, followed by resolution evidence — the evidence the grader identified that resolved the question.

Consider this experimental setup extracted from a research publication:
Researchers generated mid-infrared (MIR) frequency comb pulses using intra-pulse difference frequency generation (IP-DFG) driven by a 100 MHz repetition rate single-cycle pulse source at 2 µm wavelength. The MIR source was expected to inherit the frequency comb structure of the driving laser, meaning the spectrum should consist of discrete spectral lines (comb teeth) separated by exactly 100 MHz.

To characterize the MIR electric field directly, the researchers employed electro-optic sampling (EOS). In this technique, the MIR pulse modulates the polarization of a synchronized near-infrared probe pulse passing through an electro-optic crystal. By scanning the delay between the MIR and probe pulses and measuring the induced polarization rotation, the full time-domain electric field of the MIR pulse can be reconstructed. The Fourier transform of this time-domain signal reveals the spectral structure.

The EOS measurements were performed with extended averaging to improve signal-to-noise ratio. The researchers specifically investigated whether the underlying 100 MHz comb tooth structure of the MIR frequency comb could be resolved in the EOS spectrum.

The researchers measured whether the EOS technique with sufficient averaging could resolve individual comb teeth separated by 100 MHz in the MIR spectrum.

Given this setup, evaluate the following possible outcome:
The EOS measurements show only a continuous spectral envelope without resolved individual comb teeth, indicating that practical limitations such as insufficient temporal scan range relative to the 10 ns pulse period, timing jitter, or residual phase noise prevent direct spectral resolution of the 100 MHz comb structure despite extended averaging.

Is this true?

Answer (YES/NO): NO